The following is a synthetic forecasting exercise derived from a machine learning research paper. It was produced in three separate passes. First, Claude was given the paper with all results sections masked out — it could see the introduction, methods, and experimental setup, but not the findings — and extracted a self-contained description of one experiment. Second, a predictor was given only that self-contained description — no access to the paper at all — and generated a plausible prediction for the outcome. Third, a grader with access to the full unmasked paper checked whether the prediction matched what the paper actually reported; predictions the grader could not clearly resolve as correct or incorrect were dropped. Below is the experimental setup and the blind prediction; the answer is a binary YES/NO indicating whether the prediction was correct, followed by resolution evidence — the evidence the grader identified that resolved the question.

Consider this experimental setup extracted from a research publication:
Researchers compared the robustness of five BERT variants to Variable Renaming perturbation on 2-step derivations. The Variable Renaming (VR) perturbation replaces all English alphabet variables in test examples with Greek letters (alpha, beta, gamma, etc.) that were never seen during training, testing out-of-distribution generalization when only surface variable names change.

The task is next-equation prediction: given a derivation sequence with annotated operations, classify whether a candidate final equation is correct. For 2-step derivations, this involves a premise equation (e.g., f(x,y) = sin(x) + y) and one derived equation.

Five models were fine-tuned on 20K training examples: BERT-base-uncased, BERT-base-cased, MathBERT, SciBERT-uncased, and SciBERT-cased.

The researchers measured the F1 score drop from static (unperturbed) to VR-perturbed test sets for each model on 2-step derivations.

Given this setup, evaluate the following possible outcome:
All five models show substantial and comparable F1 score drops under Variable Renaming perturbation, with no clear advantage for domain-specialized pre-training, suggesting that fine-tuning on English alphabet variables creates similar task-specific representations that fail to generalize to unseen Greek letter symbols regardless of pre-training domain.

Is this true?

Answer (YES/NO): NO